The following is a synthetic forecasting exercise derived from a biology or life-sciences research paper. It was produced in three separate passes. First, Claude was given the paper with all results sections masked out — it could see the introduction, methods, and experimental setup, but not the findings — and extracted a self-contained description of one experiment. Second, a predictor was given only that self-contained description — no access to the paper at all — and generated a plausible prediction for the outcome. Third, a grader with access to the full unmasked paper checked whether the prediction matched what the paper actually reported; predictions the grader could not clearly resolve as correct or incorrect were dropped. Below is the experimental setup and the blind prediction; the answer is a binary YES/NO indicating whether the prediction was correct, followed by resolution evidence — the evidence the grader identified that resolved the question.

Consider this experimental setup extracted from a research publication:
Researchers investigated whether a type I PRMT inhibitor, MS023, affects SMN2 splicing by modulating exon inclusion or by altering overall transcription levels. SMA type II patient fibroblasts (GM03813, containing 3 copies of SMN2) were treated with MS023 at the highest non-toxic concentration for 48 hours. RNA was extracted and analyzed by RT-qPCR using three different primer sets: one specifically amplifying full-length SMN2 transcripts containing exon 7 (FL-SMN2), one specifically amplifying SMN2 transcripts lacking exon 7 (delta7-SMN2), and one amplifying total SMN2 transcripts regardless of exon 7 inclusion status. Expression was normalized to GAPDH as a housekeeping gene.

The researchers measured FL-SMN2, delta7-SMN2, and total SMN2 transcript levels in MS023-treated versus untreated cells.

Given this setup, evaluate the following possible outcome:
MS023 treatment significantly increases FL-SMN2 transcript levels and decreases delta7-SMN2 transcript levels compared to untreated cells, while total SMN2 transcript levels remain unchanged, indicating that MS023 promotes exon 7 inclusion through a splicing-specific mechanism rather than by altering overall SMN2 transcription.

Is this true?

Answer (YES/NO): YES